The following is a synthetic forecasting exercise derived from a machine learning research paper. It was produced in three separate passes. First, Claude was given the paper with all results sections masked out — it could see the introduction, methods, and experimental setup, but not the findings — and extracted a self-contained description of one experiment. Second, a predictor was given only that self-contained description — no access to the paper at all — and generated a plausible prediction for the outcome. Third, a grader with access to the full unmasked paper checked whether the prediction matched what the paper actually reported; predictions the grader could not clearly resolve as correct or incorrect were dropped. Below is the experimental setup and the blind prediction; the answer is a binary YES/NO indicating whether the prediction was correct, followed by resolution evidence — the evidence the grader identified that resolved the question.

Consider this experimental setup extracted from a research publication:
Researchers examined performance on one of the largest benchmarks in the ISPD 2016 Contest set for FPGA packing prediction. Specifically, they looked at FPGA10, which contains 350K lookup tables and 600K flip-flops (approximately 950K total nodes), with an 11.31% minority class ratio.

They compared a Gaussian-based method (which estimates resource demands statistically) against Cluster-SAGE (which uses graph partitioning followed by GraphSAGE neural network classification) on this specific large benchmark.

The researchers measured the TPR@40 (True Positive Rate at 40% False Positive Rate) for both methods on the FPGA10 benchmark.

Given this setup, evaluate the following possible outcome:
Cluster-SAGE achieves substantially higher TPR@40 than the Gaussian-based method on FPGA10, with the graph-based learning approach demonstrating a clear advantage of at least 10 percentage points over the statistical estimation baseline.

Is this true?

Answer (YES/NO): YES